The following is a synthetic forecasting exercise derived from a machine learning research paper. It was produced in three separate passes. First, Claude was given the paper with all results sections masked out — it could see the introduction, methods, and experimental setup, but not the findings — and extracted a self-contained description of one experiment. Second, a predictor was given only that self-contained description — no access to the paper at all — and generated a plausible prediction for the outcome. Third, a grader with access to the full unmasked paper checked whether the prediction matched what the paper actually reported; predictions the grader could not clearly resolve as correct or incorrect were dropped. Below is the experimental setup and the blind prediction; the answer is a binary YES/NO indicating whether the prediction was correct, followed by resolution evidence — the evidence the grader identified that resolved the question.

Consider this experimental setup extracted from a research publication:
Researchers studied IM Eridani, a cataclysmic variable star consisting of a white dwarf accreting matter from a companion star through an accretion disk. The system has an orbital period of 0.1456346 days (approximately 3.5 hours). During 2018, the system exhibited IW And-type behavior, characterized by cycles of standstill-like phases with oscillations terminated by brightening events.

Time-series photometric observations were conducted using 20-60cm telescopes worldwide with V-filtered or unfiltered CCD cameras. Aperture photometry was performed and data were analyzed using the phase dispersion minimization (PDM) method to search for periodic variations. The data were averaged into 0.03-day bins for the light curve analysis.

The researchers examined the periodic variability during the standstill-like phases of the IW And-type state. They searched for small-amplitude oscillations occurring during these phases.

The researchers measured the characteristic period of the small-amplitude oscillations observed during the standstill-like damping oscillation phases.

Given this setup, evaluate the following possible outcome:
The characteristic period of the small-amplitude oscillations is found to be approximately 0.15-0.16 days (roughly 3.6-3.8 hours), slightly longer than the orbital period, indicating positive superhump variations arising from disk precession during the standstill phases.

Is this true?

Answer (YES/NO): NO